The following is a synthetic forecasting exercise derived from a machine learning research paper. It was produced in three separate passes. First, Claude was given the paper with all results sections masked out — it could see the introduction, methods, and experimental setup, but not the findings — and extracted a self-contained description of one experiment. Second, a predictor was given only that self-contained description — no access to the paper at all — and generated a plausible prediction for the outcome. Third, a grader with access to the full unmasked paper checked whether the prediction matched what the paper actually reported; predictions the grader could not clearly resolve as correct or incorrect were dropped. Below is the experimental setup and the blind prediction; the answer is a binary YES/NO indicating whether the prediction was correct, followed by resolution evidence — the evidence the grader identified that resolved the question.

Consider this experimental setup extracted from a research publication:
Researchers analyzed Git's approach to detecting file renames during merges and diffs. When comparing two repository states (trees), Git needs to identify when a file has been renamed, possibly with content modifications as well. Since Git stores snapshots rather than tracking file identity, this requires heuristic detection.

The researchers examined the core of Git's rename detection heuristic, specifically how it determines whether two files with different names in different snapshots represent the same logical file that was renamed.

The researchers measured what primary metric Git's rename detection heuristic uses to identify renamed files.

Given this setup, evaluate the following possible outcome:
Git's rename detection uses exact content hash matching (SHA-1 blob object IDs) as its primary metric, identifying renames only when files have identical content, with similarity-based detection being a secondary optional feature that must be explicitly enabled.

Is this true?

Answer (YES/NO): NO